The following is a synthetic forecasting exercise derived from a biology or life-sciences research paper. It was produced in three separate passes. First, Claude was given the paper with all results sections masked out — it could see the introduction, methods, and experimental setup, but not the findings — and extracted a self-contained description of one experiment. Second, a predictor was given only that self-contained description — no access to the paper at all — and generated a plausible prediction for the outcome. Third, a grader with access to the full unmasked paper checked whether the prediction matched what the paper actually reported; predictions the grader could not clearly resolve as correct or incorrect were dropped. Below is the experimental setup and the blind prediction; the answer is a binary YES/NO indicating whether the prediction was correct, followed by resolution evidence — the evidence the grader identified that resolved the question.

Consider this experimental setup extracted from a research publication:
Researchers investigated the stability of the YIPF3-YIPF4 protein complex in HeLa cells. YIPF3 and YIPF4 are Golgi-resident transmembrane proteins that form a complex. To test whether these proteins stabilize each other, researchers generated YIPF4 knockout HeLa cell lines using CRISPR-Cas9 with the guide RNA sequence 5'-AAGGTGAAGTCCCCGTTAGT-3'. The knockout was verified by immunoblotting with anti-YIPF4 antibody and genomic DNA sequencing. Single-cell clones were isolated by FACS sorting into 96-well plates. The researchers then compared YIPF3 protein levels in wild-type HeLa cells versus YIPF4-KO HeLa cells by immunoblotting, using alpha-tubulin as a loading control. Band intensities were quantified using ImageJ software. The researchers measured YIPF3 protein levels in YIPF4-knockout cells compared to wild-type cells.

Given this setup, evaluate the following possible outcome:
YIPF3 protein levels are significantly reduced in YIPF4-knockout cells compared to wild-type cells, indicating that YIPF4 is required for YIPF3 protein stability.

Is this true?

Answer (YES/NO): YES